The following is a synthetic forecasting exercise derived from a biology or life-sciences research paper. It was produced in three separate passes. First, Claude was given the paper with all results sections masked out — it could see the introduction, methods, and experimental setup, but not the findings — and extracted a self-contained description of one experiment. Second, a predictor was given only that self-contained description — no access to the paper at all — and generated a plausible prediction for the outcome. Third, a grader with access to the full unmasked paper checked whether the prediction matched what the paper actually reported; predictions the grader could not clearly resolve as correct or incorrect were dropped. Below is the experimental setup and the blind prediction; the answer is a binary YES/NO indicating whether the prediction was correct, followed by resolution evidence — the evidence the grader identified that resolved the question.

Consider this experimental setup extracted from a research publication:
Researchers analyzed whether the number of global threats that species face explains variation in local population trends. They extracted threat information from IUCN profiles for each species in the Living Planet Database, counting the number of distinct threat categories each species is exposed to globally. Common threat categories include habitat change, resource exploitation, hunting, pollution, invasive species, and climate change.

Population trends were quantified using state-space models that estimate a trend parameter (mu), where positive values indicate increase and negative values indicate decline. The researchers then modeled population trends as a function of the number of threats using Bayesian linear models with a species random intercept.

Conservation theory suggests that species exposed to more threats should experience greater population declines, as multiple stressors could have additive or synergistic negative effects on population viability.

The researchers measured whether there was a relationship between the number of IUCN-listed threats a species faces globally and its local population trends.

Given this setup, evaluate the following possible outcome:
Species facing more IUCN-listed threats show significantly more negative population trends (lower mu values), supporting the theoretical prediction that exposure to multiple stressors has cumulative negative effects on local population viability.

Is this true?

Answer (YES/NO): NO